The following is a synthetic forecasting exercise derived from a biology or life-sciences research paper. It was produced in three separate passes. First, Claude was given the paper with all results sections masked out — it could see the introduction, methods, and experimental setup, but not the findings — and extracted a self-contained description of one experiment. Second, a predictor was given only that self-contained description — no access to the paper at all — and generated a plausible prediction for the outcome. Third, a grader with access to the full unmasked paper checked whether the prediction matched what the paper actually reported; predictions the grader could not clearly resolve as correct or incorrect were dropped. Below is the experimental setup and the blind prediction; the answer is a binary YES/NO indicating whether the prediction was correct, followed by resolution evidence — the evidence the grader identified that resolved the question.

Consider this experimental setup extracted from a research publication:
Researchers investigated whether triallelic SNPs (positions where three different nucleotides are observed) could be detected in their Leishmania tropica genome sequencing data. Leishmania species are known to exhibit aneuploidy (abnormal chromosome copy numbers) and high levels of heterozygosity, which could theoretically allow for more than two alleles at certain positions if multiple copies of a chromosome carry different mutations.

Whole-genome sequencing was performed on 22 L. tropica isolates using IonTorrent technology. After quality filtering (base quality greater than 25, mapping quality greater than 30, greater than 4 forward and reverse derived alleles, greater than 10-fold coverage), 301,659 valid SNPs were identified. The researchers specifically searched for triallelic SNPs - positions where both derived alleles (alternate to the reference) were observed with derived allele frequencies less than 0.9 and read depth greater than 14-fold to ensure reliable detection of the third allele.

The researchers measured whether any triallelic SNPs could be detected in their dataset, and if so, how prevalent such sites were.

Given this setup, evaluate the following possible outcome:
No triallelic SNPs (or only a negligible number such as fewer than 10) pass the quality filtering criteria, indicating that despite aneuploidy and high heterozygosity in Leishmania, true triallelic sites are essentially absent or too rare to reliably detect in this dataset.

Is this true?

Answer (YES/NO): NO